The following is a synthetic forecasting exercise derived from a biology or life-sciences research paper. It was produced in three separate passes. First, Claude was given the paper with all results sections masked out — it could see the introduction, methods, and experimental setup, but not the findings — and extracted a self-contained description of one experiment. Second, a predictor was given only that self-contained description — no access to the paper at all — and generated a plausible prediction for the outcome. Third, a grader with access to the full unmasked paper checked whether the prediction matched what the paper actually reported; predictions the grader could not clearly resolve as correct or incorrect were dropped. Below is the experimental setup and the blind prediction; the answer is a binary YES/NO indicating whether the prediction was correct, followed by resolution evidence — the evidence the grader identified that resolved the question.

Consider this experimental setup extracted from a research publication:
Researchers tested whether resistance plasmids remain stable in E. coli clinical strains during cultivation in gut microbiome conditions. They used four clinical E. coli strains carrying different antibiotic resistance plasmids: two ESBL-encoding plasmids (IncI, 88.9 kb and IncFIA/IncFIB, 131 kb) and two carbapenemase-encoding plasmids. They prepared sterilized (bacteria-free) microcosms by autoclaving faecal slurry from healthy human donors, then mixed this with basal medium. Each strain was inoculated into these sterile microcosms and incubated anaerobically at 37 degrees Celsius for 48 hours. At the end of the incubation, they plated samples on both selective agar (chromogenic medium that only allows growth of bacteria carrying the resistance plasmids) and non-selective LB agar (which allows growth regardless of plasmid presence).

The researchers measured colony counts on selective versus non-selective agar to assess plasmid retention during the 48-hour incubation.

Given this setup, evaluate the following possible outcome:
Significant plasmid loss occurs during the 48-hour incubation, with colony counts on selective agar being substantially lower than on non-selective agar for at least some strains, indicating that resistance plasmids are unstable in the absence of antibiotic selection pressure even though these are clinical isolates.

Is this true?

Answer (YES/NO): NO